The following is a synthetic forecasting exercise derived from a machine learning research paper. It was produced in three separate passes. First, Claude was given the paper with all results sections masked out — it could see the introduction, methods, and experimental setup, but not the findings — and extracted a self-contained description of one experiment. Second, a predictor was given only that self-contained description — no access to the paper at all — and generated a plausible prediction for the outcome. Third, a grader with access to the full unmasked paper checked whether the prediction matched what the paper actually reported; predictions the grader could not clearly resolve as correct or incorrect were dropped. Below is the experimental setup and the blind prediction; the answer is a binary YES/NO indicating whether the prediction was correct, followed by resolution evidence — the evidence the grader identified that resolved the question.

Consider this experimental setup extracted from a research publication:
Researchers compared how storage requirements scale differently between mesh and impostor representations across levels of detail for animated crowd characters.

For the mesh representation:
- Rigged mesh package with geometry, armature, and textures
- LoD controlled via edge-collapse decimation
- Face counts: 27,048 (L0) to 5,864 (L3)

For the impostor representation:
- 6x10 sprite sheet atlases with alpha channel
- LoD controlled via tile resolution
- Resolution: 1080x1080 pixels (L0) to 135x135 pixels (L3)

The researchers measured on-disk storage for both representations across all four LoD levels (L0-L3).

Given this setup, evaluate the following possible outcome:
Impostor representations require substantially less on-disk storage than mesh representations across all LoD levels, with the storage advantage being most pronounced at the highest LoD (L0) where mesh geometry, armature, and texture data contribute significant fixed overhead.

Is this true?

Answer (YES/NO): NO